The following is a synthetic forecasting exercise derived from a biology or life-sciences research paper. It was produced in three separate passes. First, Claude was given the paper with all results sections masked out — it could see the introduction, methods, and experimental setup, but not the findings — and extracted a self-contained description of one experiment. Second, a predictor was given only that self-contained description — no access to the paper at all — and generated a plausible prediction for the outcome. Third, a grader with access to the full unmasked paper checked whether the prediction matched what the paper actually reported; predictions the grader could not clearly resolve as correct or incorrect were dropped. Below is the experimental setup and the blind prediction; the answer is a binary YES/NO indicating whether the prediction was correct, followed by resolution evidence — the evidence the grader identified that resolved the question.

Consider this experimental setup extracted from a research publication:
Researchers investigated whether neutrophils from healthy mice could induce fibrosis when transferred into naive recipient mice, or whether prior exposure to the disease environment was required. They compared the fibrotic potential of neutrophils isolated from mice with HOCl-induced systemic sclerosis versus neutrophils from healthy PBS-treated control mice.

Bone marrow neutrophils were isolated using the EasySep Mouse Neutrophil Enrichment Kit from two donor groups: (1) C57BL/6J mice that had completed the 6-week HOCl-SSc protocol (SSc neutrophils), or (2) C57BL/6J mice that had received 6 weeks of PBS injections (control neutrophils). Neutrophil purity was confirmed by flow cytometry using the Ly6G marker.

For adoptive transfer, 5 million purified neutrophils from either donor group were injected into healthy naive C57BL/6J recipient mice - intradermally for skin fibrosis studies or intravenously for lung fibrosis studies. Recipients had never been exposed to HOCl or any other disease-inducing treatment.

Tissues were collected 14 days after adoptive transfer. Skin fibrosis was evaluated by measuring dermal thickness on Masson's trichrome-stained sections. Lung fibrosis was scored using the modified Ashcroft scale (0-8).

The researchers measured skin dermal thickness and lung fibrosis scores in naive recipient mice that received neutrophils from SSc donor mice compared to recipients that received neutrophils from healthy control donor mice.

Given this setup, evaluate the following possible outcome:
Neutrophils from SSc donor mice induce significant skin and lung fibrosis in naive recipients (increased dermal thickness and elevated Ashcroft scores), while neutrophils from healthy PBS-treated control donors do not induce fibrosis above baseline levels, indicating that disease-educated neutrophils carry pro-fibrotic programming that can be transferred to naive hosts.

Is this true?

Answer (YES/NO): YES